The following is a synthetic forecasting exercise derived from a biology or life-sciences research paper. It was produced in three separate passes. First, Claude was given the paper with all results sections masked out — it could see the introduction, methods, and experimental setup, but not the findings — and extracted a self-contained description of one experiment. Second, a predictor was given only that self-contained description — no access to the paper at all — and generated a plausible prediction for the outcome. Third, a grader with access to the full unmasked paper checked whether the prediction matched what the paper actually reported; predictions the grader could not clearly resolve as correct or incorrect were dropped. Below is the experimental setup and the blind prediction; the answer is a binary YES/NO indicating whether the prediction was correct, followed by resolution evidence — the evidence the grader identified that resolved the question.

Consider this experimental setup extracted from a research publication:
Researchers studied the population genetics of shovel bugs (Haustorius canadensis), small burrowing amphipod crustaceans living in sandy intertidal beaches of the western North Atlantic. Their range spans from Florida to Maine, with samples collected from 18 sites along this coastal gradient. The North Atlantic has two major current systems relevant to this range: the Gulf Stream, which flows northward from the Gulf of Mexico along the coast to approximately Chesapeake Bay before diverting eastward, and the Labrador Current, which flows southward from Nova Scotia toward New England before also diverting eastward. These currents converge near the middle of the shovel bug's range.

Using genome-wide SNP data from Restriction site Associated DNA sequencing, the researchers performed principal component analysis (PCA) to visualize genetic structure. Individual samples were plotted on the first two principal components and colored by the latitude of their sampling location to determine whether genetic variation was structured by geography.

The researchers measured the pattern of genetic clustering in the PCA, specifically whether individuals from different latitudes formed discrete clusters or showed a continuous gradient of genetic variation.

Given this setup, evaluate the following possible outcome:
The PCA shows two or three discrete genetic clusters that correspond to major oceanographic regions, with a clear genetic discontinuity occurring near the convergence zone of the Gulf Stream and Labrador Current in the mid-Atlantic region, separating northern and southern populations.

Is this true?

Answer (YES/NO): NO